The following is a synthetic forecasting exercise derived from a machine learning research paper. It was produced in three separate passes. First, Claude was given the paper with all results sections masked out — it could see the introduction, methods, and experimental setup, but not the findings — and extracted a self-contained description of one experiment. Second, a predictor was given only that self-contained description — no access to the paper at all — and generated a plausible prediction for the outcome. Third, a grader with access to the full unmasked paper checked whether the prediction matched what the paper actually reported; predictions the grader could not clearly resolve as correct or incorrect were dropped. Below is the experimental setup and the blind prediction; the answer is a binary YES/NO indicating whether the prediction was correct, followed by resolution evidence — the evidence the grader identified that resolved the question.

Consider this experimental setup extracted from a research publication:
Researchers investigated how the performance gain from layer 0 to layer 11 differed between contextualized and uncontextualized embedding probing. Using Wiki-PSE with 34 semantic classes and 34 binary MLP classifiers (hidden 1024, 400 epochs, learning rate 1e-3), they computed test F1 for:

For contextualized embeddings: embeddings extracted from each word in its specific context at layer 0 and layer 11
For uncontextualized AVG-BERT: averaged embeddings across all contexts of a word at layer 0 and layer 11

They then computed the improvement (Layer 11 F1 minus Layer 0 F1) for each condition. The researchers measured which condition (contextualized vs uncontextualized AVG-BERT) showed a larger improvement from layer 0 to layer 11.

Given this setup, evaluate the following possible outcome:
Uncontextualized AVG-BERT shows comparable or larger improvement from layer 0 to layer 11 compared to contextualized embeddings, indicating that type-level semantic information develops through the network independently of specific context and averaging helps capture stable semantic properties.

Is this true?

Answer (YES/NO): NO